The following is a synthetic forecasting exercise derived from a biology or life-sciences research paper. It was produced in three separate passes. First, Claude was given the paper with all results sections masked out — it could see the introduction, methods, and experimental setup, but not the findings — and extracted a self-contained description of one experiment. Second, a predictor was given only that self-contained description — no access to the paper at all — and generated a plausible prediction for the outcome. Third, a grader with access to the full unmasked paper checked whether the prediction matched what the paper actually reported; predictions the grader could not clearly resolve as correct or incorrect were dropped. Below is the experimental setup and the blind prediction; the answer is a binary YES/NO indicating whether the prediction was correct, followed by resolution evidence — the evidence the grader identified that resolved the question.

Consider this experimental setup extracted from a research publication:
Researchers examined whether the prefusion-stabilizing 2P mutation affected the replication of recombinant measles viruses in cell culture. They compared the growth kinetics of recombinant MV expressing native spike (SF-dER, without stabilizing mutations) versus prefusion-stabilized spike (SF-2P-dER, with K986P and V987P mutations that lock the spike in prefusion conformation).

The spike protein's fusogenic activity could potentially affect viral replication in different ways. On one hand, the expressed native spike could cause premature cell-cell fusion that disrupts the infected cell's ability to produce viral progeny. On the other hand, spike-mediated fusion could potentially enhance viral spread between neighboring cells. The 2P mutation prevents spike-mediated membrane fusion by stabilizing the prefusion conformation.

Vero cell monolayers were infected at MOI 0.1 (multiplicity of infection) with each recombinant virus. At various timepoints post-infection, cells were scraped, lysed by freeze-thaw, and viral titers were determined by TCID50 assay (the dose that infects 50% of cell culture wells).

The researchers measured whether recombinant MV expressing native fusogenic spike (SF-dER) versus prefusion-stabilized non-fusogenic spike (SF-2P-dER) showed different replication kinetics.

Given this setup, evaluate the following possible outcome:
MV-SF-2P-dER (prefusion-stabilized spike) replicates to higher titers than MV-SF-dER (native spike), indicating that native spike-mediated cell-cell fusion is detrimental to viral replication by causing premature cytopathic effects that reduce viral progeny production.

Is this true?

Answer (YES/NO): NO